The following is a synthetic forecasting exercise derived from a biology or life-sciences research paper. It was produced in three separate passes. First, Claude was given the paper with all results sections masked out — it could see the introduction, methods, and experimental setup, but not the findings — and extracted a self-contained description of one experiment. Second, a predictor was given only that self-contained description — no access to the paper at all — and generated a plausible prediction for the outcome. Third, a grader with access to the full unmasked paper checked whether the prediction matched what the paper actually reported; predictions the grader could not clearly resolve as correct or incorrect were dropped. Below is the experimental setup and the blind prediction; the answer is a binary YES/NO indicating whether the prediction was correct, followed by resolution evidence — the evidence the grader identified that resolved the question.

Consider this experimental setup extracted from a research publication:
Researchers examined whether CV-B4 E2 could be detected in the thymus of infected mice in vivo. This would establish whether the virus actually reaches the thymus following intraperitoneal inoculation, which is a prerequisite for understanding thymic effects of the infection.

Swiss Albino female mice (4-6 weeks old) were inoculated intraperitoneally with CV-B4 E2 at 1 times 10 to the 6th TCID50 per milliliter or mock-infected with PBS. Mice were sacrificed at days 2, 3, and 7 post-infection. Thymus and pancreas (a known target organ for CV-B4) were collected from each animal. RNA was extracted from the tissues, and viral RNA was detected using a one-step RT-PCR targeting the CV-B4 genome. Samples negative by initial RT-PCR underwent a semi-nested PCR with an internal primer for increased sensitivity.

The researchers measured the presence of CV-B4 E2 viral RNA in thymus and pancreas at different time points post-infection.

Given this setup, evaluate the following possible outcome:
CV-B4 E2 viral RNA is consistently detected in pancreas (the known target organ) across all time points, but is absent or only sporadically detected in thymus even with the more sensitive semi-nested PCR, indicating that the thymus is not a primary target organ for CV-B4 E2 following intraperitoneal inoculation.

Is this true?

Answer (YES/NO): NO